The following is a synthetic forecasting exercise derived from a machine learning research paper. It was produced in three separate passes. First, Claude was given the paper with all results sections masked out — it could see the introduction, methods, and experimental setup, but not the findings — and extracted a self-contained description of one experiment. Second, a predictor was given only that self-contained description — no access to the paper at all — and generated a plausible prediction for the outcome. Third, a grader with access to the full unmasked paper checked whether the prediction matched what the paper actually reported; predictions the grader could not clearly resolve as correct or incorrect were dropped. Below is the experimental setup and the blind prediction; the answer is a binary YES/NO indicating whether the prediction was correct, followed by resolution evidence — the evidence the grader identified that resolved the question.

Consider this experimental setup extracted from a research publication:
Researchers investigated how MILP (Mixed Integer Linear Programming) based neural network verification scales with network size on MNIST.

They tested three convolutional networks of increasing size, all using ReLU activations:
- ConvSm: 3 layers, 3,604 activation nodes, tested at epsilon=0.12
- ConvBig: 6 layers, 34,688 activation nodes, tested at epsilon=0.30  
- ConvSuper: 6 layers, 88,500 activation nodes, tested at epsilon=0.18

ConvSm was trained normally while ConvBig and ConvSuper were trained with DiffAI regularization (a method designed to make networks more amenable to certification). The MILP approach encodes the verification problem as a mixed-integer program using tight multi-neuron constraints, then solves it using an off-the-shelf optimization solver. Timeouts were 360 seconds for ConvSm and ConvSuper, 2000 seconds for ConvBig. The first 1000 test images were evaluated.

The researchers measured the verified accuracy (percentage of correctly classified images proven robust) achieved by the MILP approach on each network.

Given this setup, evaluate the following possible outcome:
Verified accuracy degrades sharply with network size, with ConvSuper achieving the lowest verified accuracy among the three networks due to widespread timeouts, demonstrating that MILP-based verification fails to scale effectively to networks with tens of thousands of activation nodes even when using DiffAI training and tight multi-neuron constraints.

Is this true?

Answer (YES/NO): NO